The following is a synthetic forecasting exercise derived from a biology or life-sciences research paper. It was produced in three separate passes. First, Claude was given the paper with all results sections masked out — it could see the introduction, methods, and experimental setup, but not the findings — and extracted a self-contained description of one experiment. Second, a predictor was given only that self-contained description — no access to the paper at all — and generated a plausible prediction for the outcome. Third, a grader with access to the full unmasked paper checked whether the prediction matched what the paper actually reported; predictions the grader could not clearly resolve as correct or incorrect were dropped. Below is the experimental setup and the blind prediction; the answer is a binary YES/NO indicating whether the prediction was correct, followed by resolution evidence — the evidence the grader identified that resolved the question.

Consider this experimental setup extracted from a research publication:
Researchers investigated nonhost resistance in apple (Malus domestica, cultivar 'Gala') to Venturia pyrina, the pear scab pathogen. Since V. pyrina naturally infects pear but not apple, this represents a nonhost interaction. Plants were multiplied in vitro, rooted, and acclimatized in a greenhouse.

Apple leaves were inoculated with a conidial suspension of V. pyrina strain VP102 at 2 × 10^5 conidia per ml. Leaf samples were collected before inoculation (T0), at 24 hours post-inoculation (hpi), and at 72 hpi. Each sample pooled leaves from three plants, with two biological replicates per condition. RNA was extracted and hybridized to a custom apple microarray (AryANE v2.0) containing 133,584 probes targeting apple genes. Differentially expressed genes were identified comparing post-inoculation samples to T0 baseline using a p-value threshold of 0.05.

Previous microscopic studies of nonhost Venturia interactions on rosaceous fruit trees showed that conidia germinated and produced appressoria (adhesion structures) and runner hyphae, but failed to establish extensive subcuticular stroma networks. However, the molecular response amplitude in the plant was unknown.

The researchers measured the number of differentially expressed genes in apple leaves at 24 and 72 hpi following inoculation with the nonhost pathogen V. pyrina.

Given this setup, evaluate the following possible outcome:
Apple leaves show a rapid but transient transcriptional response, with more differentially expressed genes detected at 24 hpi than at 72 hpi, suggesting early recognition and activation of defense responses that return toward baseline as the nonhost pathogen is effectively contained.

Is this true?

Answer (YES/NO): NO